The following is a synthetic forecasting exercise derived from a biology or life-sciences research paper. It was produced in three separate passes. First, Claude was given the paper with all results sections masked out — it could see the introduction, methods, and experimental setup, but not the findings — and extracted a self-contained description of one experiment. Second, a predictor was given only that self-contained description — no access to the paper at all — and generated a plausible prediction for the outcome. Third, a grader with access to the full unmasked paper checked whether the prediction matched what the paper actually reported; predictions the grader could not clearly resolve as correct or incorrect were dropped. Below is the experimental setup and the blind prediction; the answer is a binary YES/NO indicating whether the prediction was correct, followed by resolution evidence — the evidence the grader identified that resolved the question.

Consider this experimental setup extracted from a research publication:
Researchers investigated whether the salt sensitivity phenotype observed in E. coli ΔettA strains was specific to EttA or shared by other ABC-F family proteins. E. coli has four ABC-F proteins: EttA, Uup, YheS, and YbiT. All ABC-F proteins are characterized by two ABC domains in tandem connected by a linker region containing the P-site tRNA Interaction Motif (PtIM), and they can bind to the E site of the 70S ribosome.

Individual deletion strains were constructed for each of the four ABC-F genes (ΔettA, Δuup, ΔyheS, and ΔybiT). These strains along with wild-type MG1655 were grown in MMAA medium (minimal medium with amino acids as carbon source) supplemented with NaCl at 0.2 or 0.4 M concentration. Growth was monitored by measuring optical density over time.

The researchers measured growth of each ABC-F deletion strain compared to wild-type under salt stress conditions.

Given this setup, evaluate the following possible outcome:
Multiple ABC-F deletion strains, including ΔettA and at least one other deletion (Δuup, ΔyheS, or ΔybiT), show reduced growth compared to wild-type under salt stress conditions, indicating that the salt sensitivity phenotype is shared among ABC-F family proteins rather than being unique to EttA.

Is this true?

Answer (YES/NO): NO